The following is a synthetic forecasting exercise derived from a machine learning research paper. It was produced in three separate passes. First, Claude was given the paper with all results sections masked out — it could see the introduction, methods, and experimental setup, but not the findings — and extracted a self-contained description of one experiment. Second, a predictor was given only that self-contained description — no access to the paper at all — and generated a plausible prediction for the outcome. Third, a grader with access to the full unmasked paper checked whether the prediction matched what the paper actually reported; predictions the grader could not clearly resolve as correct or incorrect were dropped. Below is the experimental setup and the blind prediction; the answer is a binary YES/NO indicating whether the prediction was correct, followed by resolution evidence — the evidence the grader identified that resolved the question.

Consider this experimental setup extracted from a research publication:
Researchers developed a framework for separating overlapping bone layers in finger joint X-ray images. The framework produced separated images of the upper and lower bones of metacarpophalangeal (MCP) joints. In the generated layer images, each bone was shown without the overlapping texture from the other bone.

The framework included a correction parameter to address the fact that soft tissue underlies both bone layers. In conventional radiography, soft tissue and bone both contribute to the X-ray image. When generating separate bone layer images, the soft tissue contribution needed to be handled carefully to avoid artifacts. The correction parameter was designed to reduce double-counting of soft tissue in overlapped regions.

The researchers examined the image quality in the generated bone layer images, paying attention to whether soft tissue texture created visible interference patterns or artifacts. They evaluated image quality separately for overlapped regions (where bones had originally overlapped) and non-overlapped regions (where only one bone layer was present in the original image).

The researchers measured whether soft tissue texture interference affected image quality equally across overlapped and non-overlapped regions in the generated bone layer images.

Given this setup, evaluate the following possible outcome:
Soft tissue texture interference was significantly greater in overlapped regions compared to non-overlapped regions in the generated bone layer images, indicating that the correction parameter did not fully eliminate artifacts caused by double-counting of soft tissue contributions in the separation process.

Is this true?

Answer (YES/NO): NO